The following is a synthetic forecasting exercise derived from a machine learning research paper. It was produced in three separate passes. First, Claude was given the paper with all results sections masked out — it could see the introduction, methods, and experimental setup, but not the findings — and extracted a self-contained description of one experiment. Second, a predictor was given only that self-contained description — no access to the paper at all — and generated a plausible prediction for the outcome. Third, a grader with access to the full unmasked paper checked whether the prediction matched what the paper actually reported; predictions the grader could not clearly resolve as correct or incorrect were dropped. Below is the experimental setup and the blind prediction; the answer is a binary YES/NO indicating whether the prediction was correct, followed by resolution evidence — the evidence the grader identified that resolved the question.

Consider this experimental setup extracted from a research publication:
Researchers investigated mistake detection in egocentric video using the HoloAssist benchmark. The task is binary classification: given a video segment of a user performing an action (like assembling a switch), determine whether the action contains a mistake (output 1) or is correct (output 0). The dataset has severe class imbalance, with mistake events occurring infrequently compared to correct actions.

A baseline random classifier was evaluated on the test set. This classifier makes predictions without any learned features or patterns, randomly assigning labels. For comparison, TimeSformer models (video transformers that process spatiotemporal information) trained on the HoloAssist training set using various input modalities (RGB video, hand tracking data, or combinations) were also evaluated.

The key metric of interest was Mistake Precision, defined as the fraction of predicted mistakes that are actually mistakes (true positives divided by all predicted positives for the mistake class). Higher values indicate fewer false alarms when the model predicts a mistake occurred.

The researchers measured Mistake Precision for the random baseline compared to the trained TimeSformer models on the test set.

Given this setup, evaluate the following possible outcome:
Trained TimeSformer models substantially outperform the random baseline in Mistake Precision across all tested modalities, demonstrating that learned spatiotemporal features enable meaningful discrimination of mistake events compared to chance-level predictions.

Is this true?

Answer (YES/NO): NO